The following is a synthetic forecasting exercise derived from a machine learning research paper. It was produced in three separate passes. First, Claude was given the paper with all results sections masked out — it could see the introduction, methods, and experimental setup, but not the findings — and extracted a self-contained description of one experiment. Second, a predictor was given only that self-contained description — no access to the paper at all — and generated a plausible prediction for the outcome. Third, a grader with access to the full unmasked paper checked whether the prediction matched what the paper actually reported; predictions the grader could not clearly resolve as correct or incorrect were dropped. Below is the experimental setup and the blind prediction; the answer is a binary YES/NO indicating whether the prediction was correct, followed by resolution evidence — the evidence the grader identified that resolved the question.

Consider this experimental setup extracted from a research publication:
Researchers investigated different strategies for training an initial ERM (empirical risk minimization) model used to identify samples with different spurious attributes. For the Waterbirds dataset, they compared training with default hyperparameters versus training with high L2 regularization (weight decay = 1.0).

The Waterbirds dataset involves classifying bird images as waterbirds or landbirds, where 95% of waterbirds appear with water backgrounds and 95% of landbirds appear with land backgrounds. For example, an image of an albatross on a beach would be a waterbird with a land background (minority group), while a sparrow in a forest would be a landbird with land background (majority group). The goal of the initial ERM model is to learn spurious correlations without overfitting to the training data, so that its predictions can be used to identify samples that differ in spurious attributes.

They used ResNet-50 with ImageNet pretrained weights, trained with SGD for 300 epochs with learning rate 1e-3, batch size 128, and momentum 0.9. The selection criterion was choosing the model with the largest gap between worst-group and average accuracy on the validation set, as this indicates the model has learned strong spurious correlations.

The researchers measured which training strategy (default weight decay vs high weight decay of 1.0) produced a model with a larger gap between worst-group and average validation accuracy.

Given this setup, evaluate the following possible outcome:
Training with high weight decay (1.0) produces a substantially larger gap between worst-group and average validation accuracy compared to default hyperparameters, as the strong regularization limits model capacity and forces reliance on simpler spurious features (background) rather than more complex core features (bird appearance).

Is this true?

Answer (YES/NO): YES